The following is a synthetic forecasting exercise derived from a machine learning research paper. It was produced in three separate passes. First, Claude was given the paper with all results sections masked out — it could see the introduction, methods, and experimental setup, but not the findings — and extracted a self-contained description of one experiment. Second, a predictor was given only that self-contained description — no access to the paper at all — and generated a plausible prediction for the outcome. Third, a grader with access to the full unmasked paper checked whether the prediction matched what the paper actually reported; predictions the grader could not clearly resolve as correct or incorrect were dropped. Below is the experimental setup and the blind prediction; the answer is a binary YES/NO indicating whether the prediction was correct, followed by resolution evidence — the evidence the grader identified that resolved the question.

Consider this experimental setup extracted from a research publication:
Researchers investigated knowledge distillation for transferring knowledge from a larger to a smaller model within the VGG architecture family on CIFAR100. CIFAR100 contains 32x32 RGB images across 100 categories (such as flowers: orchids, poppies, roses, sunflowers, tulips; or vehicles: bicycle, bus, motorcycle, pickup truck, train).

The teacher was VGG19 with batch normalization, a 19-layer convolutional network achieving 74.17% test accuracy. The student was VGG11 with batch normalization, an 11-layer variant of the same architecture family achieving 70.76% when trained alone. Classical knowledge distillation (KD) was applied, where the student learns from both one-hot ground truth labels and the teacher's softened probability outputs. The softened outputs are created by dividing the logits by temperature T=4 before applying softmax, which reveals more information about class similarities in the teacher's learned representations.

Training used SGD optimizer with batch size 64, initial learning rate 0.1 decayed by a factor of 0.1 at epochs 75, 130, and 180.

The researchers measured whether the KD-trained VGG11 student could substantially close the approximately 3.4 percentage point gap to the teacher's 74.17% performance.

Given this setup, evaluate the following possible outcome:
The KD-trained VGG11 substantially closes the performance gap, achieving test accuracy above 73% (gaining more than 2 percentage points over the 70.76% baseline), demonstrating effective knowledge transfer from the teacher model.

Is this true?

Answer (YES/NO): YES